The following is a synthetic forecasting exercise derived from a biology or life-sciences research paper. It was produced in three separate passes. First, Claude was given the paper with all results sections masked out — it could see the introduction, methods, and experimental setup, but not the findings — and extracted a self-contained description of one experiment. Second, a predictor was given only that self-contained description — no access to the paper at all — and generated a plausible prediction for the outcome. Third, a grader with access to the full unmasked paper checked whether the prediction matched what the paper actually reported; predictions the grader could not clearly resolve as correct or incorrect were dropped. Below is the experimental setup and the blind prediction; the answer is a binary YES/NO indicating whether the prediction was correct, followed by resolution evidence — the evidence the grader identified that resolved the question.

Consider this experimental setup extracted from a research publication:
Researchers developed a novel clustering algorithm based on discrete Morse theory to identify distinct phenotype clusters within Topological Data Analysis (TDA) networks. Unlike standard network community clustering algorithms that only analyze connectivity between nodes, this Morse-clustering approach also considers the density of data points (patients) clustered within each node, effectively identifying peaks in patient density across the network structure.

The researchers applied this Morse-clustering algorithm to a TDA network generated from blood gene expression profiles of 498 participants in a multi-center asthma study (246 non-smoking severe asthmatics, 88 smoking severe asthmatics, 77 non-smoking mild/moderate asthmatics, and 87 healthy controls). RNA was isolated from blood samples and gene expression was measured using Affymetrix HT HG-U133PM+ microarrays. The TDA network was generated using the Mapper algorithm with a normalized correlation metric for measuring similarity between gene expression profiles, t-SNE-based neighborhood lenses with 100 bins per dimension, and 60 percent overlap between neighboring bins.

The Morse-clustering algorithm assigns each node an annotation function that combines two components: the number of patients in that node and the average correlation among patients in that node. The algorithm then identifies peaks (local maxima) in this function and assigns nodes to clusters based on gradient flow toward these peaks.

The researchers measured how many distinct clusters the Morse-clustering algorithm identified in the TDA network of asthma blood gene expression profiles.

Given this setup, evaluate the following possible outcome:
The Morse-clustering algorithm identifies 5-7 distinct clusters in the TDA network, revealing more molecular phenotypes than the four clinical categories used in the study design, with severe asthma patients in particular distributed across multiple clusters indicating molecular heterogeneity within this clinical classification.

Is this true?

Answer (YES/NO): NO